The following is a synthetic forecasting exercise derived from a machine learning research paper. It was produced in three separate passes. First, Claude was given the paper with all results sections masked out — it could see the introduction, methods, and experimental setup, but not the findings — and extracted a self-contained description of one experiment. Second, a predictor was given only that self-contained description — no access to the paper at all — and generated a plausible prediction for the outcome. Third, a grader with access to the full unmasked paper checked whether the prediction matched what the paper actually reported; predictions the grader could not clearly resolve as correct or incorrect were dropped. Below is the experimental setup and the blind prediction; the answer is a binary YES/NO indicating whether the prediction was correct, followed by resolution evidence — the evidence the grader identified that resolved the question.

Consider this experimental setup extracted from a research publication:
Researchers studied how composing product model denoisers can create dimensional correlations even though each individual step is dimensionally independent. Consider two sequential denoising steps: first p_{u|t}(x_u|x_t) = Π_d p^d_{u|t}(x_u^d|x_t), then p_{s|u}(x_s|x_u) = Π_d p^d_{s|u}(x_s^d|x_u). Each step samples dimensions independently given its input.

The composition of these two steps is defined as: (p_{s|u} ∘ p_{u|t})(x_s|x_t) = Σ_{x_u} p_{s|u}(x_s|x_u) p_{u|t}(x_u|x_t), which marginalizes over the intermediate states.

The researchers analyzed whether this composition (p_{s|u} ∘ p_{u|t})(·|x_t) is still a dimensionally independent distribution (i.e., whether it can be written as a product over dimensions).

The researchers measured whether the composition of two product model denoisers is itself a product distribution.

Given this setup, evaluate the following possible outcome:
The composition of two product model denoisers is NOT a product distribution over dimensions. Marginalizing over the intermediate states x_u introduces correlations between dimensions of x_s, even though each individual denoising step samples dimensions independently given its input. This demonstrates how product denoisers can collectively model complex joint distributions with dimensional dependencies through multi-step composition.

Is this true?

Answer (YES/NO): YES